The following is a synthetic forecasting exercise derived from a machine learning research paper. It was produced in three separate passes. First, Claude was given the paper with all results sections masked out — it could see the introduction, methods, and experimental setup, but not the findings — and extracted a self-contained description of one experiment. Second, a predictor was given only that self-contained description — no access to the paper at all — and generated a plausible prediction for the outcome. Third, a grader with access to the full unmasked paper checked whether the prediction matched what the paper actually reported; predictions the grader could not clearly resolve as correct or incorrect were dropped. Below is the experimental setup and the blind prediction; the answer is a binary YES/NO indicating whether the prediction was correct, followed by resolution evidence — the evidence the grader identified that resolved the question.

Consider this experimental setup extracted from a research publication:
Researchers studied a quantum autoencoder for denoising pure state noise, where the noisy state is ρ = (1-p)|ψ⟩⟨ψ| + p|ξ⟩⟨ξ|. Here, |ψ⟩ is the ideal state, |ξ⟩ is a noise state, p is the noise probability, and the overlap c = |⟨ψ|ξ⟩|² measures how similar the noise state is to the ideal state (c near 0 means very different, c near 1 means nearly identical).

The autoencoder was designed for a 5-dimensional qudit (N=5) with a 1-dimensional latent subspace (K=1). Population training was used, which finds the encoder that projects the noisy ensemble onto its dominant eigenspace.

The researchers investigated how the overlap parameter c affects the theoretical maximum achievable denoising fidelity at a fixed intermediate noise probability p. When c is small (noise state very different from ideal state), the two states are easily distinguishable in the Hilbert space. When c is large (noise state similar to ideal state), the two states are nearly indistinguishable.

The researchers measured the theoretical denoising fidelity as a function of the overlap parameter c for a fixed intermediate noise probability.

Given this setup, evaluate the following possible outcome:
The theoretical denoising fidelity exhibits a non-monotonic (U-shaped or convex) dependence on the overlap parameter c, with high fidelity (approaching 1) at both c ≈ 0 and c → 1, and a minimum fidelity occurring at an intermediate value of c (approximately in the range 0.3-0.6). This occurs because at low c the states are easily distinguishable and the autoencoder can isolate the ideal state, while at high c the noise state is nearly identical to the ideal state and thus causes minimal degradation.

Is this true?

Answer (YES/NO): YES